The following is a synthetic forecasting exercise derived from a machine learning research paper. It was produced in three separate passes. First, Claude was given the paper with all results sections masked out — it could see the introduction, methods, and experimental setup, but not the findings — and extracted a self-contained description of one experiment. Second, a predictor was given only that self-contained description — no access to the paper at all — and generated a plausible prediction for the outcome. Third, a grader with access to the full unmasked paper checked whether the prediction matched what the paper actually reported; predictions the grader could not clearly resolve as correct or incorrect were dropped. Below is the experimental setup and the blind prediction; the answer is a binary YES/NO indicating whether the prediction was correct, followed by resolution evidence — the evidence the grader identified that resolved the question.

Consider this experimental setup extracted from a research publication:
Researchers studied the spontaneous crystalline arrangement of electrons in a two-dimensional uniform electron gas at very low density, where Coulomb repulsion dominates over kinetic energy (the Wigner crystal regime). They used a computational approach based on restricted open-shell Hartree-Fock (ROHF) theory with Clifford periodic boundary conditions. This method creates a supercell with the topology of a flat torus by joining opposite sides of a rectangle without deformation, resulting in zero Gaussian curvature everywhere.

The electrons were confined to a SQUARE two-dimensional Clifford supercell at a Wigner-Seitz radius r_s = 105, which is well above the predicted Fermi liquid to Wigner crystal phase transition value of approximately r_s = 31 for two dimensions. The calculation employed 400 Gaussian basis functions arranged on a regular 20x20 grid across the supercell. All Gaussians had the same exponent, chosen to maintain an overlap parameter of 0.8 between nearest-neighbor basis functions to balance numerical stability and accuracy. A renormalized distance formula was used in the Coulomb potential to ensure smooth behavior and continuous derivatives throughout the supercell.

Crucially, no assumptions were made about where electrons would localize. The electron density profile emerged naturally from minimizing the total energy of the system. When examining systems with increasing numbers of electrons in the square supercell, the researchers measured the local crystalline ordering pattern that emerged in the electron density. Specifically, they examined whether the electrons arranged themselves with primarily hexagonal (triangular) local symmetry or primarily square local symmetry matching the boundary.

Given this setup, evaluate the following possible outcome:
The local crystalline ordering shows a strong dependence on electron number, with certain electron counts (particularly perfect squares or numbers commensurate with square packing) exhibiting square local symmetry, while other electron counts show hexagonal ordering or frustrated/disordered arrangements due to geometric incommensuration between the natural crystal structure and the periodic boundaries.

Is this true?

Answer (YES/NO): NO